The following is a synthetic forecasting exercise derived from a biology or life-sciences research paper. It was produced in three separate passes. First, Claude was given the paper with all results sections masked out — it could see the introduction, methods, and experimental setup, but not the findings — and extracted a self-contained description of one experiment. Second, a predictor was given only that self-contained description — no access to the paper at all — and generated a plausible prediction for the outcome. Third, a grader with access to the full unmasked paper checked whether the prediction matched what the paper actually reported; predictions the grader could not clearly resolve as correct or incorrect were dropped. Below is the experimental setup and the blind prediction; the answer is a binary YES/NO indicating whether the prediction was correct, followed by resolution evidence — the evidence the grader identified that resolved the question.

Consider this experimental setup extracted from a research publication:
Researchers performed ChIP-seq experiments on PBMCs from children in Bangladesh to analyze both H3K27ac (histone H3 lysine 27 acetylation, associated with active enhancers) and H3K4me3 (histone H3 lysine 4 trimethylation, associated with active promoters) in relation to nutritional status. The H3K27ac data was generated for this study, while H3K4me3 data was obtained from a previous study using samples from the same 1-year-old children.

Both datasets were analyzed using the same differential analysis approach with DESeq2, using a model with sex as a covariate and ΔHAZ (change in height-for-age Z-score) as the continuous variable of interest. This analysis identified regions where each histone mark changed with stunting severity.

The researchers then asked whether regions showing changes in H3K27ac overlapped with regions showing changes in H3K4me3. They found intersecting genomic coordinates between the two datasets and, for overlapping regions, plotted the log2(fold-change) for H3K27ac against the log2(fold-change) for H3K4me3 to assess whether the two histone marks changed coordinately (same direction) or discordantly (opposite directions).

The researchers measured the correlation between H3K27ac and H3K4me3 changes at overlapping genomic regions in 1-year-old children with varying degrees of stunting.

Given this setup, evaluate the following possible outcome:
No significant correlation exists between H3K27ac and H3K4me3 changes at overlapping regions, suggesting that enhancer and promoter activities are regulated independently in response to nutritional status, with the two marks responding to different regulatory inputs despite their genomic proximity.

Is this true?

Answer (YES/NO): YES